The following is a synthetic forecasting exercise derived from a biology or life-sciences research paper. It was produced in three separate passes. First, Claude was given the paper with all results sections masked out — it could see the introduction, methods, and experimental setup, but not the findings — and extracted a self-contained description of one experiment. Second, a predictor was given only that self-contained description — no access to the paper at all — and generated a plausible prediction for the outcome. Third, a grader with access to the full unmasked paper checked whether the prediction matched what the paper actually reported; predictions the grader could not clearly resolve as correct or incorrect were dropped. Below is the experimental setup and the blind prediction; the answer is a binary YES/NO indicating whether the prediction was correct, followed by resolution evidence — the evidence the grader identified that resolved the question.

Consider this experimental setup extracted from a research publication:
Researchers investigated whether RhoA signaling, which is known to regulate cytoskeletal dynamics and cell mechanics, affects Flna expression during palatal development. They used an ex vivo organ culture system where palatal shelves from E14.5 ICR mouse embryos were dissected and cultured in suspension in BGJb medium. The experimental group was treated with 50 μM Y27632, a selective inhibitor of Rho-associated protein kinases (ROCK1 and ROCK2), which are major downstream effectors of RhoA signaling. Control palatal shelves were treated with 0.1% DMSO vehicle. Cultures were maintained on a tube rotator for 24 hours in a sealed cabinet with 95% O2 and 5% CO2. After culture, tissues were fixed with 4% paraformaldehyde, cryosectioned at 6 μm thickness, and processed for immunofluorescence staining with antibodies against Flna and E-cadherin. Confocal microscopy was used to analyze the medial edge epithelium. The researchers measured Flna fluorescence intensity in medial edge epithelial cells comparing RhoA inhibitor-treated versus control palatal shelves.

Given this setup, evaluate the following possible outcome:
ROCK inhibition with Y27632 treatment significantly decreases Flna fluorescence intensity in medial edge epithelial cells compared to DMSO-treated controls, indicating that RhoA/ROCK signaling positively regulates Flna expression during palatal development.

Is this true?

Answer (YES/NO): NO